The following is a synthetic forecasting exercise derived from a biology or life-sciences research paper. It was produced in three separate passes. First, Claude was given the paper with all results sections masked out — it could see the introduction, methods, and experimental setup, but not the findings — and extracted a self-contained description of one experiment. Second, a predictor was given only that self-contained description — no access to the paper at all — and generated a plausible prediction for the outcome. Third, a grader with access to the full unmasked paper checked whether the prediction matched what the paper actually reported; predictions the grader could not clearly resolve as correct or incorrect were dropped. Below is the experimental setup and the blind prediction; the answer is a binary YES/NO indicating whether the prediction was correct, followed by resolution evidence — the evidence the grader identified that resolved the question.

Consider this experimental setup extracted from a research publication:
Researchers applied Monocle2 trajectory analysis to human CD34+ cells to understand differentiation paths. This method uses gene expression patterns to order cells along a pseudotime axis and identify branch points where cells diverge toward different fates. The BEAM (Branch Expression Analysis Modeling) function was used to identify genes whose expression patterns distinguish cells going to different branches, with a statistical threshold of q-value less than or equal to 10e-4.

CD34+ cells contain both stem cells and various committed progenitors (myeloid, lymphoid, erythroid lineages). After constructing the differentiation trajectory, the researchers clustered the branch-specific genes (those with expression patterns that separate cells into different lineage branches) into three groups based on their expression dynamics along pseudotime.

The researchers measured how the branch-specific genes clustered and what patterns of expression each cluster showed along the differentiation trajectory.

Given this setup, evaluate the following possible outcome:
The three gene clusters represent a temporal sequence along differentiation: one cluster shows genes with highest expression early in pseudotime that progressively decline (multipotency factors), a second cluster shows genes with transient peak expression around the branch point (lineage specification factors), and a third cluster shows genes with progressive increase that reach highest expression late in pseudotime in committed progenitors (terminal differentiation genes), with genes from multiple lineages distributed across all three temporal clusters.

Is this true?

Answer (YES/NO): NO